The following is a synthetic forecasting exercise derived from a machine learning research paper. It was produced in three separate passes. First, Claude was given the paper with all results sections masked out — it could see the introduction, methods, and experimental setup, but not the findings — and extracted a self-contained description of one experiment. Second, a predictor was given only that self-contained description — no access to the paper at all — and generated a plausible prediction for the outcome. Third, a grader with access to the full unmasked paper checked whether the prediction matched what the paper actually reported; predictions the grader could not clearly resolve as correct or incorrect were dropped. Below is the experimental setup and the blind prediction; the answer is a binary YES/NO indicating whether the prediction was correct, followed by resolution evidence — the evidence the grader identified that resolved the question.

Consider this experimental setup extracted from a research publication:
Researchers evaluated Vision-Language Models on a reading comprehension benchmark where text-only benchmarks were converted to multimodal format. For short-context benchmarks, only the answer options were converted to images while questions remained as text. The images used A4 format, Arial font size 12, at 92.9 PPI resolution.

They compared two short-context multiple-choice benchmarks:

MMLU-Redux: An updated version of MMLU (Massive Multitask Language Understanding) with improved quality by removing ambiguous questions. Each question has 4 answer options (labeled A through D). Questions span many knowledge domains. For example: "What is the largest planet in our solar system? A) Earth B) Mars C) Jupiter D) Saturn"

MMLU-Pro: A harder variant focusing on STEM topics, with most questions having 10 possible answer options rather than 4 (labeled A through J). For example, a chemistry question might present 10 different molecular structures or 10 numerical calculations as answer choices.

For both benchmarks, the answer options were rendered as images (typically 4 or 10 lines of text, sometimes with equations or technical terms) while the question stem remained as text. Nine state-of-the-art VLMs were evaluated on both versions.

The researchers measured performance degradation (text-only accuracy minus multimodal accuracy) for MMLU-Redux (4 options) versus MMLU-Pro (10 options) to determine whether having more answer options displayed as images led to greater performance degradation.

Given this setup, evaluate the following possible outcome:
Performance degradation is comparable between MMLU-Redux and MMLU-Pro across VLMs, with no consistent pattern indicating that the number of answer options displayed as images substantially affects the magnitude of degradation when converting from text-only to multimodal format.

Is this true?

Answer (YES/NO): NO